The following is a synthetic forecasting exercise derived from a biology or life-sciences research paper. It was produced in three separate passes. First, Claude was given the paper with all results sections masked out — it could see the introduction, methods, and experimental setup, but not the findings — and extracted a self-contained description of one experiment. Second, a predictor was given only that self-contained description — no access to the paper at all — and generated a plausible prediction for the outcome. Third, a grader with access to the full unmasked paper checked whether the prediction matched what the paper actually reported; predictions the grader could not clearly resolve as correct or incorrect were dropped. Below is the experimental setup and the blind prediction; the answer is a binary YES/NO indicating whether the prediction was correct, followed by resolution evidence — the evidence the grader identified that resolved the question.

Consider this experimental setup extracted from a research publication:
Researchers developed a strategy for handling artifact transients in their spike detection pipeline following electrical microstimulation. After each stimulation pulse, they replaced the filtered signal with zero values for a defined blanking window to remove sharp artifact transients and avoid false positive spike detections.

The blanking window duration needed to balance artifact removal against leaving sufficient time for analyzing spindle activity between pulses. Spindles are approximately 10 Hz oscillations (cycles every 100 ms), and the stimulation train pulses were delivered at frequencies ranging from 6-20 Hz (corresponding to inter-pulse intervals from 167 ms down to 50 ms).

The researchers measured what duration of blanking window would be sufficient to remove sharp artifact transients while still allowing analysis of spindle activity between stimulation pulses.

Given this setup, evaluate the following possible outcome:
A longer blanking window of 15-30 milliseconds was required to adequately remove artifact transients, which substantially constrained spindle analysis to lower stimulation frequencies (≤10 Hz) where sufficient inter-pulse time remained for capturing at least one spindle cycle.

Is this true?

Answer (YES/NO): NO